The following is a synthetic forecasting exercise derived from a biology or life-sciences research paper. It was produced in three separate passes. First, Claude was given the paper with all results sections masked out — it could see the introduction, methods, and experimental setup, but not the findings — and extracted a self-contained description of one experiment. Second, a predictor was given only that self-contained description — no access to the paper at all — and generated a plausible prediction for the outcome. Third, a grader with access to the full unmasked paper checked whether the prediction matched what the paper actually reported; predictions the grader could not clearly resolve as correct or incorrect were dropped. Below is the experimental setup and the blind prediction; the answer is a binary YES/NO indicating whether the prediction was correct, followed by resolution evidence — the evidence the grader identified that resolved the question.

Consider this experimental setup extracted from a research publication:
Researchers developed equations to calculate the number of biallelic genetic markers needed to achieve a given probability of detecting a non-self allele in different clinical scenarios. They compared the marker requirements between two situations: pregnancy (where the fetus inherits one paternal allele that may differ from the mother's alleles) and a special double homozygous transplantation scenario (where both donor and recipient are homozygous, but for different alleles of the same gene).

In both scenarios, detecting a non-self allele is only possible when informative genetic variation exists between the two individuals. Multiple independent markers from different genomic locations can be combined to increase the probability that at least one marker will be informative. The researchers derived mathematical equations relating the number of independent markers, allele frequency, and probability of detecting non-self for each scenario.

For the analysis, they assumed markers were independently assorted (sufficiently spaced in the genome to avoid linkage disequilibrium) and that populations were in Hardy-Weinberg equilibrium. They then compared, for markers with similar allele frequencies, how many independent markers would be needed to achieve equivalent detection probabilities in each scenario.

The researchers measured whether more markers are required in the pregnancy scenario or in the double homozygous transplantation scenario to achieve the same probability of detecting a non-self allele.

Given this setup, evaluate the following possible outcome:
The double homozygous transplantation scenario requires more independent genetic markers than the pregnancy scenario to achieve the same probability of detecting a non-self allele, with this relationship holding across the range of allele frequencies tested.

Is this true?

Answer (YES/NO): YES